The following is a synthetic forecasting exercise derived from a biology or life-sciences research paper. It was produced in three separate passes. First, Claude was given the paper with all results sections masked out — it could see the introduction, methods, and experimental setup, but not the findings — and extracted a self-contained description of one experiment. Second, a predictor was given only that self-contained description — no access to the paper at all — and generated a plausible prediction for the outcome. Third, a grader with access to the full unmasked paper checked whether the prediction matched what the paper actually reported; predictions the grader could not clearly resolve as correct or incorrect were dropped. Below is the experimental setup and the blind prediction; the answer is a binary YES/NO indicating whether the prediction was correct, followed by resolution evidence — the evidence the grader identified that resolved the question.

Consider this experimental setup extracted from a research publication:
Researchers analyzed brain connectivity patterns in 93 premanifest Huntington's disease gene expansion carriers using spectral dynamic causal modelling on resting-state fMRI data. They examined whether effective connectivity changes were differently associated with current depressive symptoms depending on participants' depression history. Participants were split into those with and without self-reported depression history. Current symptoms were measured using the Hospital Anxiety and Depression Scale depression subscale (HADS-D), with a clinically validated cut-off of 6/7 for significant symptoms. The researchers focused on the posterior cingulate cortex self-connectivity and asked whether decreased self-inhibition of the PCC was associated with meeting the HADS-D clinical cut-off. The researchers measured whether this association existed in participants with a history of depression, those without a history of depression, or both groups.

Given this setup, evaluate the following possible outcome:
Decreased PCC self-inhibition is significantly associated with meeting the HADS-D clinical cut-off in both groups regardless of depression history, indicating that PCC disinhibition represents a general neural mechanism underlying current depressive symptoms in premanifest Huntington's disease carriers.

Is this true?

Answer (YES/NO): YES